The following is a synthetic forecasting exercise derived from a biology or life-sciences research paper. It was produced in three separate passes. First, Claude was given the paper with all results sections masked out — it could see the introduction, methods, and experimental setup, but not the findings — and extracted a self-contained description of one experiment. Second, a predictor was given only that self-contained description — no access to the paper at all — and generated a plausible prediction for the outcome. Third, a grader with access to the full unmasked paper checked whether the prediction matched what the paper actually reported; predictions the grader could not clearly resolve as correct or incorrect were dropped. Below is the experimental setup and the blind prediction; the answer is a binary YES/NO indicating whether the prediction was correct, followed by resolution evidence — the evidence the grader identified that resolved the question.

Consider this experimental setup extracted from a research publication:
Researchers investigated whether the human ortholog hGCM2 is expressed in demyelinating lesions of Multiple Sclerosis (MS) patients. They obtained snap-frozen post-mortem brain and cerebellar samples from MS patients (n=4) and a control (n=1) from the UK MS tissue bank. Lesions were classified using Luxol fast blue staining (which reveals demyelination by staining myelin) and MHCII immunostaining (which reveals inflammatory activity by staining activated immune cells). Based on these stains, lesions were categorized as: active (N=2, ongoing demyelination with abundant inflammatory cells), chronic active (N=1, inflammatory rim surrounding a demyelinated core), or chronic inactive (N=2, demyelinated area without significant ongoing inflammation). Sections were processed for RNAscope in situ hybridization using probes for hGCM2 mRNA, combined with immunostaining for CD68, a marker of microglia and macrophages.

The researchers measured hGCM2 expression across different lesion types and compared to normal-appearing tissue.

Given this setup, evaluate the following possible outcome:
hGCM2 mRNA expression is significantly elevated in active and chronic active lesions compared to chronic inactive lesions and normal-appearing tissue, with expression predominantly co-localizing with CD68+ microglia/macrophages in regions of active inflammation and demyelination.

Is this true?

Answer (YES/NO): YES